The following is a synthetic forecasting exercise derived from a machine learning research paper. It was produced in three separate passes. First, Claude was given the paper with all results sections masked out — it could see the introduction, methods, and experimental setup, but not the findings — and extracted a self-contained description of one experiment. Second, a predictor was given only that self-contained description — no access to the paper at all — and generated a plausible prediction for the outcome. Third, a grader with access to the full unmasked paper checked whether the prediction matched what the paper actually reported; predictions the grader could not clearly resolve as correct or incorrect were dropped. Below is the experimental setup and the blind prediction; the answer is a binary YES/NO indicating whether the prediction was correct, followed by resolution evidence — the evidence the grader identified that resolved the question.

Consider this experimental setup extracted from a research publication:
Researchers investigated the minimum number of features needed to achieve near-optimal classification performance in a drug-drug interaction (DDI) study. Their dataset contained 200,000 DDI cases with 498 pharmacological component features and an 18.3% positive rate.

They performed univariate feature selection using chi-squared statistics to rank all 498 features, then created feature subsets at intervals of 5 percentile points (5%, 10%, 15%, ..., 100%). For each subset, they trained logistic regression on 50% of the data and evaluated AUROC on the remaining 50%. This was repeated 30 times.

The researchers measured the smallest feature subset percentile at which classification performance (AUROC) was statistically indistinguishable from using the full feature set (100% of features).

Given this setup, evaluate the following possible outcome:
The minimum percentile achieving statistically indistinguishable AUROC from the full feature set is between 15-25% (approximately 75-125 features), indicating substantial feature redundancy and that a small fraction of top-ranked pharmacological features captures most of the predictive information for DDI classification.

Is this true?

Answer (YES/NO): NO